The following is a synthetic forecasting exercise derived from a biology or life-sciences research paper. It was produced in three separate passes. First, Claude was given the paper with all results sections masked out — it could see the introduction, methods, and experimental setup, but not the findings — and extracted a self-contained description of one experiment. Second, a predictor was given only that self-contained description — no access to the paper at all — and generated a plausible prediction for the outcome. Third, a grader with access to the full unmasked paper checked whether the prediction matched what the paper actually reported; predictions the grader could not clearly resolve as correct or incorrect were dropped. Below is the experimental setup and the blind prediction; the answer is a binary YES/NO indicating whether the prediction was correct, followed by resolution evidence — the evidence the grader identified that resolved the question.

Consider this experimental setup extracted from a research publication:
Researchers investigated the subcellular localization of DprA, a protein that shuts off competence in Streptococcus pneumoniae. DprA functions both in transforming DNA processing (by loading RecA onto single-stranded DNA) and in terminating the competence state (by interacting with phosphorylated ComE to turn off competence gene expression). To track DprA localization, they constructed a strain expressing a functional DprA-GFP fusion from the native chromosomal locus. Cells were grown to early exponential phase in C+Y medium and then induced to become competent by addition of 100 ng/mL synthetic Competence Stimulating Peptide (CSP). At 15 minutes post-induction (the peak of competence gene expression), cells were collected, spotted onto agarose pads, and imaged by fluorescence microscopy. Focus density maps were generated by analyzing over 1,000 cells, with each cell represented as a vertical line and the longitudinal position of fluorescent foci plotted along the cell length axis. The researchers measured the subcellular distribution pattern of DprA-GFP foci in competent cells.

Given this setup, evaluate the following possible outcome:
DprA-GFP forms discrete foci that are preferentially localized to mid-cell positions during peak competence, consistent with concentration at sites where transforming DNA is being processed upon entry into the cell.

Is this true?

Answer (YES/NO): NO